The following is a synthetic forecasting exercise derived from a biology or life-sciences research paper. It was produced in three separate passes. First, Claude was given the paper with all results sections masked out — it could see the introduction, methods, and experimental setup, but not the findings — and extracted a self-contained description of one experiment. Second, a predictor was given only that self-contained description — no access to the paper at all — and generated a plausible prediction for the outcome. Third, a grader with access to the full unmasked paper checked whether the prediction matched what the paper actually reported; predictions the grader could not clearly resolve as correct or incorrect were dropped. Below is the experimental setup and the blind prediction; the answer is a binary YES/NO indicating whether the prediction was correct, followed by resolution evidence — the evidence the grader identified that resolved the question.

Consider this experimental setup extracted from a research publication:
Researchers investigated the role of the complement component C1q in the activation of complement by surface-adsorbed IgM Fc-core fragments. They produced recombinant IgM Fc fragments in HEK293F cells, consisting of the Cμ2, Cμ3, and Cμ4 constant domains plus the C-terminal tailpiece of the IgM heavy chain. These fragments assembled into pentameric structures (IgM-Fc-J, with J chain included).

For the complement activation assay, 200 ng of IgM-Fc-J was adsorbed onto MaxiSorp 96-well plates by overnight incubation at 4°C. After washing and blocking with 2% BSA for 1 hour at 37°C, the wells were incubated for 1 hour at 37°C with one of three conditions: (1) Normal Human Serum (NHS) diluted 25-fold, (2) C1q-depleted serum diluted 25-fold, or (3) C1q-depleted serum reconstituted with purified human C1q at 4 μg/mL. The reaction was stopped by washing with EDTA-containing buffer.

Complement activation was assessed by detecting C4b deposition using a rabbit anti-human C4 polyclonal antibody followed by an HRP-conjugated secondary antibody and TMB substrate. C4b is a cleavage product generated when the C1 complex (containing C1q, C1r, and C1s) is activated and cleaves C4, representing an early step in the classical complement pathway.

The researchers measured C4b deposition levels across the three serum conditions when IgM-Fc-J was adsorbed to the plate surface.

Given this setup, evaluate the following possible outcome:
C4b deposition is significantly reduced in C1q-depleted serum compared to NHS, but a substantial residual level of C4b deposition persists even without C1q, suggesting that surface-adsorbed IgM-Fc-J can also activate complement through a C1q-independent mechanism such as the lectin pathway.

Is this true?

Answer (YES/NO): NO